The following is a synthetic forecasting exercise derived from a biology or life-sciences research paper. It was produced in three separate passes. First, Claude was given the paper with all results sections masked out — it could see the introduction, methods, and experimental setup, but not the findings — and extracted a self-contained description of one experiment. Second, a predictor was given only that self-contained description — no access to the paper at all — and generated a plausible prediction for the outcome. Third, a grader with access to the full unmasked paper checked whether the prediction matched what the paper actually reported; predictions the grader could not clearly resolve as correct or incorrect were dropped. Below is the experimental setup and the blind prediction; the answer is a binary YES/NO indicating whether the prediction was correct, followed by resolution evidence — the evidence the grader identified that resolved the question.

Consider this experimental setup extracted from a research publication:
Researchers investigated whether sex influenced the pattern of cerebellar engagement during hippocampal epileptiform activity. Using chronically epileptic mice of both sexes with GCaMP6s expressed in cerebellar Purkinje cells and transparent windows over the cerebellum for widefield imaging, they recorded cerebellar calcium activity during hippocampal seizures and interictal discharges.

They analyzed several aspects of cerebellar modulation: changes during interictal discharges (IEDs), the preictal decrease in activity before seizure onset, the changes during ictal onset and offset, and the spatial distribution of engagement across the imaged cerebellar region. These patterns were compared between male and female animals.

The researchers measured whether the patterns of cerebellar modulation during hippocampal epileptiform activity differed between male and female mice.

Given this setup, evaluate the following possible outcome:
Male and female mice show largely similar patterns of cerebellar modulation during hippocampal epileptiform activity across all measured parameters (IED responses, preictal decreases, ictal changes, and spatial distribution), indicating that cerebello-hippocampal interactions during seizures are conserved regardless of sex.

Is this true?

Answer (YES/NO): YES